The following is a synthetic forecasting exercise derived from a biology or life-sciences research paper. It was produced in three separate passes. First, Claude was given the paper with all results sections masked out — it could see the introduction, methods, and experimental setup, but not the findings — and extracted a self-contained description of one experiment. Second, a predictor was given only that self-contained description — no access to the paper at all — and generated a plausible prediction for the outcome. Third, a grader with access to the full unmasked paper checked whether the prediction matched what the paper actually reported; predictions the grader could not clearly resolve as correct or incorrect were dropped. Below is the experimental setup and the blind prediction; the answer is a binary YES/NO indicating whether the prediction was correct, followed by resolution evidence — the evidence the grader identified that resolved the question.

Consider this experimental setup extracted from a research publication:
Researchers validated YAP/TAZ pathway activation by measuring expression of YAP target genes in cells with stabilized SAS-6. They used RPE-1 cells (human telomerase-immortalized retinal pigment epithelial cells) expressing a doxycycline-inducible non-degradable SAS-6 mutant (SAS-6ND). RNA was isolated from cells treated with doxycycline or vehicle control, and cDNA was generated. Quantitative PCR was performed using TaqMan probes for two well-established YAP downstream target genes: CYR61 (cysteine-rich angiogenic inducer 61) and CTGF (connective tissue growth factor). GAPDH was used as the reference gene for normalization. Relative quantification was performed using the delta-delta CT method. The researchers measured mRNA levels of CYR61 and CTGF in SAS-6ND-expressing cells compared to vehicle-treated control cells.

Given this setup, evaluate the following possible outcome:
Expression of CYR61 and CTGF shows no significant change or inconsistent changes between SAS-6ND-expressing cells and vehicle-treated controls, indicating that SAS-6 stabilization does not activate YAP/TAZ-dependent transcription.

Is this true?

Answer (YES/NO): NO